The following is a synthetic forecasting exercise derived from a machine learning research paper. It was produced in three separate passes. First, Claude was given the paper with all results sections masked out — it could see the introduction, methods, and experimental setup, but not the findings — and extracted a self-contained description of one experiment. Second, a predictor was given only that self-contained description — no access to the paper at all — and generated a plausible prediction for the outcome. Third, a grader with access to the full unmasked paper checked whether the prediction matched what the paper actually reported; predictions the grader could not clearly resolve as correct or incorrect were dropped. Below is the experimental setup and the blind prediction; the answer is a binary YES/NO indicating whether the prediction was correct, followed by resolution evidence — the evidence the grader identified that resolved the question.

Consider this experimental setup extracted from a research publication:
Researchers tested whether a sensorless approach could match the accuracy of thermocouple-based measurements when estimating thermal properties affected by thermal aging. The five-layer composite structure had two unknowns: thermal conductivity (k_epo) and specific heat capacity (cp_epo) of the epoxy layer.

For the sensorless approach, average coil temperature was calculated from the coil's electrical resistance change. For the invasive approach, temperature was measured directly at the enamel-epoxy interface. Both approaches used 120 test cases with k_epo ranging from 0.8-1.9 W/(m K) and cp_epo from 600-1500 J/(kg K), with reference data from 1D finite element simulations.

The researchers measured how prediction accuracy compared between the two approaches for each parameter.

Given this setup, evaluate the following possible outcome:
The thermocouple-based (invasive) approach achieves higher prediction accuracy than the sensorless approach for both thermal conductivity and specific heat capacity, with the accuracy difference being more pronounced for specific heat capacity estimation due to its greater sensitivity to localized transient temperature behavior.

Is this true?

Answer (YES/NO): NO